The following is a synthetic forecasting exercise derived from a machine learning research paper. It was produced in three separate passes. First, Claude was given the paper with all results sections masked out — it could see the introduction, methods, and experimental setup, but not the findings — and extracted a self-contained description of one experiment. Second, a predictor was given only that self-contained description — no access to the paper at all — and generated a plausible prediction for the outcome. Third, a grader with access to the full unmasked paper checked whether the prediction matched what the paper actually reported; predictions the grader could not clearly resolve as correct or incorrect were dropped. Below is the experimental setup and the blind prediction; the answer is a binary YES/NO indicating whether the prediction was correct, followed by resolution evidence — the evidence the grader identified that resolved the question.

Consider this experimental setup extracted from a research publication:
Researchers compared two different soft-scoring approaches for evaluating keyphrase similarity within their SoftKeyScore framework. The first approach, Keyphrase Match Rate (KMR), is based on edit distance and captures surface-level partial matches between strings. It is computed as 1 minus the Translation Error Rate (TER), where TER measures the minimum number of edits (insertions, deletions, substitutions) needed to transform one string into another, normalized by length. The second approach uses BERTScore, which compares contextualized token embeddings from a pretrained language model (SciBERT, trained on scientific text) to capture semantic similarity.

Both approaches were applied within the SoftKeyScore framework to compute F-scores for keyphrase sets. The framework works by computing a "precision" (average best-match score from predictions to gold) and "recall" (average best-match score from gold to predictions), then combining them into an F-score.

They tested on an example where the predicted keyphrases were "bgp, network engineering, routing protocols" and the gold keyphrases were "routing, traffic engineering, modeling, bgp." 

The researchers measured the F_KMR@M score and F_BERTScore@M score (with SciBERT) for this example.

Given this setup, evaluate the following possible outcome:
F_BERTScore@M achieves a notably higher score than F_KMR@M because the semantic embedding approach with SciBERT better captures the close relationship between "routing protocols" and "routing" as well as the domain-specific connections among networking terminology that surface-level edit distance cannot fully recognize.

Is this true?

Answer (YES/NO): YES